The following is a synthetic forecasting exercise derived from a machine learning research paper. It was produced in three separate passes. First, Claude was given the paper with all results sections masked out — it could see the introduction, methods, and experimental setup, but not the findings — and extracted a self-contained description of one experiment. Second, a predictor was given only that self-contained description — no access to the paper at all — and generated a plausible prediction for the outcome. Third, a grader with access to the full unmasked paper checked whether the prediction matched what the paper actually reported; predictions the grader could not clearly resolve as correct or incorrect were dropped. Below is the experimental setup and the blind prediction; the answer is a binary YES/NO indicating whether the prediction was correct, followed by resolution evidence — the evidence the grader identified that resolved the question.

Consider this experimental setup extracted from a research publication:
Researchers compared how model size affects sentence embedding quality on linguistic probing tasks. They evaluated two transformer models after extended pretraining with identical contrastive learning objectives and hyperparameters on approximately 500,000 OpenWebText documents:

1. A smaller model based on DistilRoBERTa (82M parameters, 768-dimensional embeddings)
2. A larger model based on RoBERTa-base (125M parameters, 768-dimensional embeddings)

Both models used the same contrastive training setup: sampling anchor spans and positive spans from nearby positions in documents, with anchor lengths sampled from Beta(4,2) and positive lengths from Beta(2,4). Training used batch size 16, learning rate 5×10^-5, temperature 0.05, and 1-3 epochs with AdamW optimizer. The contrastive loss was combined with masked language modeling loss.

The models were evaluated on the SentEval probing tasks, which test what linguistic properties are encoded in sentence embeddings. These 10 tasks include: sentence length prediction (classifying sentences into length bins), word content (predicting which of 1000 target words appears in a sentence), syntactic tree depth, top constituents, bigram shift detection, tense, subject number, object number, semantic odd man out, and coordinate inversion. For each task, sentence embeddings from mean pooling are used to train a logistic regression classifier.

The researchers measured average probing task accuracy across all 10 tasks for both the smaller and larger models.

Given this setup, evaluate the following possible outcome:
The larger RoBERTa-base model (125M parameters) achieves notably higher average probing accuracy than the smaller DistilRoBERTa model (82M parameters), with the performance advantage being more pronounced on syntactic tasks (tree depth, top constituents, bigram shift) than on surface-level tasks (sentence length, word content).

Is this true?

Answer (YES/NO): NO